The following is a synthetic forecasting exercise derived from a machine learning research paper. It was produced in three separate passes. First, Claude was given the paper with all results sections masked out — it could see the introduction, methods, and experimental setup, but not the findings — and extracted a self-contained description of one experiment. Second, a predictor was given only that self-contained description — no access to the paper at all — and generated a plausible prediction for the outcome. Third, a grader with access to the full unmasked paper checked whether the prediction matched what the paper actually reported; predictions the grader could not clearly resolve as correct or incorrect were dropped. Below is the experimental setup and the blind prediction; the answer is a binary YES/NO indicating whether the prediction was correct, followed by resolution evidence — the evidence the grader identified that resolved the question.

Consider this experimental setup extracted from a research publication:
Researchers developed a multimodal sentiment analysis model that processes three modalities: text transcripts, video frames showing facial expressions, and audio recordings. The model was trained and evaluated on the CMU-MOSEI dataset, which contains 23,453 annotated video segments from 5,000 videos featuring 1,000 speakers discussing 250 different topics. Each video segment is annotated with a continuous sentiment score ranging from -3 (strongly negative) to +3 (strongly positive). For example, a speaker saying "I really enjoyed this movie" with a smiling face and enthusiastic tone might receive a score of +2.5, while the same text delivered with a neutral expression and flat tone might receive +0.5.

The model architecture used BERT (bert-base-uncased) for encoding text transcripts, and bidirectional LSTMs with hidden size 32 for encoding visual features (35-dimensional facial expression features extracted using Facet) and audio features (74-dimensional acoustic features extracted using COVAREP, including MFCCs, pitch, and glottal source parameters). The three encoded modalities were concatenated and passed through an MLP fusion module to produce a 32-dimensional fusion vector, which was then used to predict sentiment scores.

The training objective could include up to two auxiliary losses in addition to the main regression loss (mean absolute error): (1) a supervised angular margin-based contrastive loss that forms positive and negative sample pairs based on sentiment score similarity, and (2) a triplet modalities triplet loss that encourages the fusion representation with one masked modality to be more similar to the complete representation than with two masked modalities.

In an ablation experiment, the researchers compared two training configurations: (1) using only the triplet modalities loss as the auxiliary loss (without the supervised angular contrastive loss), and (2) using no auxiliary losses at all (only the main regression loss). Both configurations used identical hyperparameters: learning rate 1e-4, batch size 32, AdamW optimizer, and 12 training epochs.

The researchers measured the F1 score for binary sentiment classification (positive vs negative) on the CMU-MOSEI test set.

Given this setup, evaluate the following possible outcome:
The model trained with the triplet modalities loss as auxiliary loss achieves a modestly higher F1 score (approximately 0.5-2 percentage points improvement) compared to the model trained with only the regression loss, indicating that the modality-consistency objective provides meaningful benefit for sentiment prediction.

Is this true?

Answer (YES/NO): NO